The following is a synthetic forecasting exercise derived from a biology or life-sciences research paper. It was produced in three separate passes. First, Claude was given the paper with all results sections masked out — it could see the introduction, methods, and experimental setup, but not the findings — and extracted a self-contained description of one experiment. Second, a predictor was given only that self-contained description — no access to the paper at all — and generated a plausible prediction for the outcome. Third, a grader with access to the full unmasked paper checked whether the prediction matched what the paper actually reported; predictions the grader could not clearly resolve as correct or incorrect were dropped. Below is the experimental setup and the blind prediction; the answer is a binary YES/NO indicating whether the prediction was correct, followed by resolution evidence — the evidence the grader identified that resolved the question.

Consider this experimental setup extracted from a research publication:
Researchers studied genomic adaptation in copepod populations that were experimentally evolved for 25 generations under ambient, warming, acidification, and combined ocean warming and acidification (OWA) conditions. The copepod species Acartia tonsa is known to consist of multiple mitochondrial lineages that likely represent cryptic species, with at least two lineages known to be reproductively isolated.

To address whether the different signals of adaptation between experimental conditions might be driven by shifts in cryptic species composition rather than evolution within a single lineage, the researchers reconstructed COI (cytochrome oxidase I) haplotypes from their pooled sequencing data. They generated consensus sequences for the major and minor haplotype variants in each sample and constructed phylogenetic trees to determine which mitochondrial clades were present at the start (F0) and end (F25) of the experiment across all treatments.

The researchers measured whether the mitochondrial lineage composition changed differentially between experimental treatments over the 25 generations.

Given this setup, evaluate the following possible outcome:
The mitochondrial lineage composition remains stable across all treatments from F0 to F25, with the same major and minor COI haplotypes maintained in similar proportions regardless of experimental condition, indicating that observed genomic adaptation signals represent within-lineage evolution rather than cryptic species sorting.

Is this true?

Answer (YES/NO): NO